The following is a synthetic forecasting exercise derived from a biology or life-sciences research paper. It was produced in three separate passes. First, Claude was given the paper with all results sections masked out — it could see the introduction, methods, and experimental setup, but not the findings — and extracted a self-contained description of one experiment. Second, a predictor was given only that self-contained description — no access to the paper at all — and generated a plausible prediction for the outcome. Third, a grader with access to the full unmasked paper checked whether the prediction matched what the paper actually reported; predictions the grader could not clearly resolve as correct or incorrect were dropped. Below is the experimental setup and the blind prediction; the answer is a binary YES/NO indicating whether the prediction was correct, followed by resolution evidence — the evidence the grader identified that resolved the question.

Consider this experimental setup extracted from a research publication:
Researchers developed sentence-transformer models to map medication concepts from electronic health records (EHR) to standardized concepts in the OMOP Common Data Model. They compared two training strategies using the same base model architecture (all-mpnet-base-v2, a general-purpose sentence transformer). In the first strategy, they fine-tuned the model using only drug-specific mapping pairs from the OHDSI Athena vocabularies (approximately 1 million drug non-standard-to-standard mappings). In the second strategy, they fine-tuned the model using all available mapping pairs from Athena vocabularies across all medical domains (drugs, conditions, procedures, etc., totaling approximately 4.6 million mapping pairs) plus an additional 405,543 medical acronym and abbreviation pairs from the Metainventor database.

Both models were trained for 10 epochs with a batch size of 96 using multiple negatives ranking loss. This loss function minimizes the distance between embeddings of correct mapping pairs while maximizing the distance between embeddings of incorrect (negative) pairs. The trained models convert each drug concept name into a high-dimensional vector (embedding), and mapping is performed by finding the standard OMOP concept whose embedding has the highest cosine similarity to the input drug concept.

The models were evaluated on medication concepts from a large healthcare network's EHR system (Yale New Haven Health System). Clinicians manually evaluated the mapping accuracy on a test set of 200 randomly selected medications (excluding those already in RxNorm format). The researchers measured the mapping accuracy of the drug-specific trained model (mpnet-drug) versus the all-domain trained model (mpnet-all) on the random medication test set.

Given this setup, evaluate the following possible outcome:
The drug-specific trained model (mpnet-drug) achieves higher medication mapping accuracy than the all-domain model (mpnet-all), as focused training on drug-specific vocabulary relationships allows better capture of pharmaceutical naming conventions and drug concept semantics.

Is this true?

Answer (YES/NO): YES